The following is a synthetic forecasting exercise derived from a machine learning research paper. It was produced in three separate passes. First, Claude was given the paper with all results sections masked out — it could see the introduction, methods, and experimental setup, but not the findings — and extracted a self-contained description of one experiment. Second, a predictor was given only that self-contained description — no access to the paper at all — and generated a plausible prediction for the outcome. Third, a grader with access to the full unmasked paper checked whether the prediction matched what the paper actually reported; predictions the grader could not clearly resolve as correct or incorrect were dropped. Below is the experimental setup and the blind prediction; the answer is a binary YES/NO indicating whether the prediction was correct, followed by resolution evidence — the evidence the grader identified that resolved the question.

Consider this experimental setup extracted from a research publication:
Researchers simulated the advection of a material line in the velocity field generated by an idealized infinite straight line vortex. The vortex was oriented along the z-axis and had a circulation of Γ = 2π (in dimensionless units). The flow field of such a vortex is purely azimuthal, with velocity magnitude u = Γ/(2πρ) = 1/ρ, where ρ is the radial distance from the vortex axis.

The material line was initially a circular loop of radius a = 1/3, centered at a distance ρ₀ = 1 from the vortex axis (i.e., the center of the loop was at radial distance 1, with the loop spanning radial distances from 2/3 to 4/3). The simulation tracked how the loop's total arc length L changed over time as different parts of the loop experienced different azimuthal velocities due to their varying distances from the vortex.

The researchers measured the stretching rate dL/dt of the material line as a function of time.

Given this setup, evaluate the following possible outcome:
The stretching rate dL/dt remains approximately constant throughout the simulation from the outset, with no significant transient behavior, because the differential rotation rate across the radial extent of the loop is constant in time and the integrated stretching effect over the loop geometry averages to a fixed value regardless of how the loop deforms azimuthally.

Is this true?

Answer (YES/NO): NO